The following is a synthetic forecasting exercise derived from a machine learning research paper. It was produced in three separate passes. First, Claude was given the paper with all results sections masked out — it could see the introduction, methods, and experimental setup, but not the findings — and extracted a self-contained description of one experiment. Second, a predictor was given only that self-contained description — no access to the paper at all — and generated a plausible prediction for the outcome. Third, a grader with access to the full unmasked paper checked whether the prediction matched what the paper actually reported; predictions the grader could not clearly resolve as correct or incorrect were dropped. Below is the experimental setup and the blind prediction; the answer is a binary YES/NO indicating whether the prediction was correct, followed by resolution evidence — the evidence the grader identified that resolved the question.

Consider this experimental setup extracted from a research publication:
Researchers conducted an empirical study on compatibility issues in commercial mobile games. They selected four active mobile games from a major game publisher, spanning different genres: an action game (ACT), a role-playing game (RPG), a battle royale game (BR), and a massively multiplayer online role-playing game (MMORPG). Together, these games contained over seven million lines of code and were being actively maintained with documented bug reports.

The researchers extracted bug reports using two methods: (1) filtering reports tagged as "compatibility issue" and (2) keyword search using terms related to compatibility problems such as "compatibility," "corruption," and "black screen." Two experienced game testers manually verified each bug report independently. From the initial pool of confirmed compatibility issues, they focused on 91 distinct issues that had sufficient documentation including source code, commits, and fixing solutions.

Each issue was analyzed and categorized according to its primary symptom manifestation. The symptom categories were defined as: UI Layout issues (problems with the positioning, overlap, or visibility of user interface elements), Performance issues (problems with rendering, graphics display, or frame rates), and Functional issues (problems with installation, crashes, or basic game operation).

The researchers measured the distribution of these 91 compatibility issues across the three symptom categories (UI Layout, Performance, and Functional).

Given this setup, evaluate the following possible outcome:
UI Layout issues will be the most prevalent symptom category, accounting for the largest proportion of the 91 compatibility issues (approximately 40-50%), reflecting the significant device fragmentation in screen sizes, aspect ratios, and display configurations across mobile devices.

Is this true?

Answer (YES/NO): NO